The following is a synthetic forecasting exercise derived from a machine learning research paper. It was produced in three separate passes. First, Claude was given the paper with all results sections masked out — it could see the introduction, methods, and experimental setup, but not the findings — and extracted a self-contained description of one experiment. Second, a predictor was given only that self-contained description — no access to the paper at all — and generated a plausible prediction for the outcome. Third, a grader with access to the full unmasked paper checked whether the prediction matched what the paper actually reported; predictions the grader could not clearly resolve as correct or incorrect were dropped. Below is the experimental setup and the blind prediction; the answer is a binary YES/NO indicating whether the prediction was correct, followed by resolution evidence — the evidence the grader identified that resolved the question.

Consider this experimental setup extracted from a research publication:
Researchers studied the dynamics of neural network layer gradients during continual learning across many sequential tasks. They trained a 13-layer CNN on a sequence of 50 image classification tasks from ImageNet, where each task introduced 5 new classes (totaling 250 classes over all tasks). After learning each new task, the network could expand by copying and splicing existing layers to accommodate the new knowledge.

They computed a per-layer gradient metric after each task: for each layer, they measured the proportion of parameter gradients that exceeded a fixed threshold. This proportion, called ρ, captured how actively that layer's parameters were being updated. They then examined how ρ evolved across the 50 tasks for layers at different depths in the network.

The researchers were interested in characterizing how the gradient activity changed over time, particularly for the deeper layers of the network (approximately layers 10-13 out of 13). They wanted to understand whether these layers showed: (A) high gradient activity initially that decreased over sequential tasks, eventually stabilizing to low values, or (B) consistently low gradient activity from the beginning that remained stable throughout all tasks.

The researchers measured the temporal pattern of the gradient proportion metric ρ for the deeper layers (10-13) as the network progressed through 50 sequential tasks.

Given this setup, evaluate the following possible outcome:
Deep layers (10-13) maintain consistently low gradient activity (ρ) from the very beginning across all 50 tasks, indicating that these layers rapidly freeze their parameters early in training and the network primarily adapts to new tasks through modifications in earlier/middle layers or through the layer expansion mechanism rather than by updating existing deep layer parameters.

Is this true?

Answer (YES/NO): NO